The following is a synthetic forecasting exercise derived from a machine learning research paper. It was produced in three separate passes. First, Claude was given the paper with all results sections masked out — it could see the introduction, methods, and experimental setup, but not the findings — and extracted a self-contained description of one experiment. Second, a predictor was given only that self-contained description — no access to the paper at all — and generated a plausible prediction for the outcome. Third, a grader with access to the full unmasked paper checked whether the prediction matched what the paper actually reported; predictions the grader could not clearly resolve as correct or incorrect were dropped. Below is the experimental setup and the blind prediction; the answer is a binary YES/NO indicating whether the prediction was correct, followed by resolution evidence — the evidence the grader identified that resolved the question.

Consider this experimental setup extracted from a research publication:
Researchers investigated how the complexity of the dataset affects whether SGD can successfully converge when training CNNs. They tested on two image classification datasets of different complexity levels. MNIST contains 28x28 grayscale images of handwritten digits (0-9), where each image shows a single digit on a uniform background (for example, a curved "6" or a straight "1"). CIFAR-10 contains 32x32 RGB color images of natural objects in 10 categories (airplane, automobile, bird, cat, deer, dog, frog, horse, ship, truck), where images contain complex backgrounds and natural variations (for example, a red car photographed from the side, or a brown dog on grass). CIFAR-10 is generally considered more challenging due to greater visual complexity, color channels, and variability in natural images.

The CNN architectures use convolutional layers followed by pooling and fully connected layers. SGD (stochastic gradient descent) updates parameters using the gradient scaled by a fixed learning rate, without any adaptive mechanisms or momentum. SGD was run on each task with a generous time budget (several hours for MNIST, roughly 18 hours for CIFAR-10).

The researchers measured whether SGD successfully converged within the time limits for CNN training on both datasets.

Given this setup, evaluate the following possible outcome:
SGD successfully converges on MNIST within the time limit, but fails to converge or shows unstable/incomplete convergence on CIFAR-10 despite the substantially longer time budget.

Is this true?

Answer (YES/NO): NO